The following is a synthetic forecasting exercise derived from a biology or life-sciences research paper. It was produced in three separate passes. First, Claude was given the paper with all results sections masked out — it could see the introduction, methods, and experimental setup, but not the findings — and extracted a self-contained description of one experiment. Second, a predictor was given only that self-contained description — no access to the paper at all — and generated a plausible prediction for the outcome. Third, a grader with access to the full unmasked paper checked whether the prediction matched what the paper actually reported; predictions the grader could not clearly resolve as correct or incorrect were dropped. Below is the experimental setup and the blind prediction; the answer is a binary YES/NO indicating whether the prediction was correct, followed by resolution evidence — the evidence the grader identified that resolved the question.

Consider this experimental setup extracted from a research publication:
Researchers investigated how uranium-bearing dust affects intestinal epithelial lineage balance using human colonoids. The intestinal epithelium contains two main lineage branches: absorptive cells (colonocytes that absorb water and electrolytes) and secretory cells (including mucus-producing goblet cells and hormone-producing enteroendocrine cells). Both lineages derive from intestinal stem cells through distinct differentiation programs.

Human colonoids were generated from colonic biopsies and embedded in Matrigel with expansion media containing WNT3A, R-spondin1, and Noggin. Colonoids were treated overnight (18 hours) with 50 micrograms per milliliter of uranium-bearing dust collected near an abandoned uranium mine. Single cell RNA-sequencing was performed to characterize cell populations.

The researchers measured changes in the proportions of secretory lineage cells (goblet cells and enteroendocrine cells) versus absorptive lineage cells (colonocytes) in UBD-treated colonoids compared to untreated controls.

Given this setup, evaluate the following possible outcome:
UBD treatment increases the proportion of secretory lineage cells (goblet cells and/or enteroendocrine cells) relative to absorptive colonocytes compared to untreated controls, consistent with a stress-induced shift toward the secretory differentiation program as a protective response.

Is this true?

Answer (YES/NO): YES